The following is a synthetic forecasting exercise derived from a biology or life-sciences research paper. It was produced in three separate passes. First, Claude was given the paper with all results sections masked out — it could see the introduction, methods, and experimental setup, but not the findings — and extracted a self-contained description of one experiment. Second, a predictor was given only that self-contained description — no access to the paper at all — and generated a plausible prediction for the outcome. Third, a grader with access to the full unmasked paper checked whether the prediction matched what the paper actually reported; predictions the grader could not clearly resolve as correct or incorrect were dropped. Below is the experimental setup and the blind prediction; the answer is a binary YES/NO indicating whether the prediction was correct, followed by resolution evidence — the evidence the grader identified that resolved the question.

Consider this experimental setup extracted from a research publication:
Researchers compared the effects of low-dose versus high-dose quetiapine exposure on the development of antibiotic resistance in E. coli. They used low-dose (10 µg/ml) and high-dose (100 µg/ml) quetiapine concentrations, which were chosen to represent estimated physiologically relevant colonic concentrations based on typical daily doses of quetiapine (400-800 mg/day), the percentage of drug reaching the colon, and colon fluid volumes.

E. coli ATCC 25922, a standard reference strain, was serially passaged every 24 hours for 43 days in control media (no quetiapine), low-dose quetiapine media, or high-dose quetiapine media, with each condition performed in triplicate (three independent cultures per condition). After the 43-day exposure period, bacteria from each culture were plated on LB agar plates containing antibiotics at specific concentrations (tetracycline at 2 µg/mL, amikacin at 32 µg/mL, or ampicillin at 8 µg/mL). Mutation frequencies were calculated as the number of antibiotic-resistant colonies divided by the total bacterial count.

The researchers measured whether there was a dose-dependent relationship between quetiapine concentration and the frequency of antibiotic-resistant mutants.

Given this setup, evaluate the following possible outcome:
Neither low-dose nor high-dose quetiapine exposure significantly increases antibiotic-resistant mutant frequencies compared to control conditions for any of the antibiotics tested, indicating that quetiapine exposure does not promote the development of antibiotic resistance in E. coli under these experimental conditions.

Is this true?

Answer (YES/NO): NO